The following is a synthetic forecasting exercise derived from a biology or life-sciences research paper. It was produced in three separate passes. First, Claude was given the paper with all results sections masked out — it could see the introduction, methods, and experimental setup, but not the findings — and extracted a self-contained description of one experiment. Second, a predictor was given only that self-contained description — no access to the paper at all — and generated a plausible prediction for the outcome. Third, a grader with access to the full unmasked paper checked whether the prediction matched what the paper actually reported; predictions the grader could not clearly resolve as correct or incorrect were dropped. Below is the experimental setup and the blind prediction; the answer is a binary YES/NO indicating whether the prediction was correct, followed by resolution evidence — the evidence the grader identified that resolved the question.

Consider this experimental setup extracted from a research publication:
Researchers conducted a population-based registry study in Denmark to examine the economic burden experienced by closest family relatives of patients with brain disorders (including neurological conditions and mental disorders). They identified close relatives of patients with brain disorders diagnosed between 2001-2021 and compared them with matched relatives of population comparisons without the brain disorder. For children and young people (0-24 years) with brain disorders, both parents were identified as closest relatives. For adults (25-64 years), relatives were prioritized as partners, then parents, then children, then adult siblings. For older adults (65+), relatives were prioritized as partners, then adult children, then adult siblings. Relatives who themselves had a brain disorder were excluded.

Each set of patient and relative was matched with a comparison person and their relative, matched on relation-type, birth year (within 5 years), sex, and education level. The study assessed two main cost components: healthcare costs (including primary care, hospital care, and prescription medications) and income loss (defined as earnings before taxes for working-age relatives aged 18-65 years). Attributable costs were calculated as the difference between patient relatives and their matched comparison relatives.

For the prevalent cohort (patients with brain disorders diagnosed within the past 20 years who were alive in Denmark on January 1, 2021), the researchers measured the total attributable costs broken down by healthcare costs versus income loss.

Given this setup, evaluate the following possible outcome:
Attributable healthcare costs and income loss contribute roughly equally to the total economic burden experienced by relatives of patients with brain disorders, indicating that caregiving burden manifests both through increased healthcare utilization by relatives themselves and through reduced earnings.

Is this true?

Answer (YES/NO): NO